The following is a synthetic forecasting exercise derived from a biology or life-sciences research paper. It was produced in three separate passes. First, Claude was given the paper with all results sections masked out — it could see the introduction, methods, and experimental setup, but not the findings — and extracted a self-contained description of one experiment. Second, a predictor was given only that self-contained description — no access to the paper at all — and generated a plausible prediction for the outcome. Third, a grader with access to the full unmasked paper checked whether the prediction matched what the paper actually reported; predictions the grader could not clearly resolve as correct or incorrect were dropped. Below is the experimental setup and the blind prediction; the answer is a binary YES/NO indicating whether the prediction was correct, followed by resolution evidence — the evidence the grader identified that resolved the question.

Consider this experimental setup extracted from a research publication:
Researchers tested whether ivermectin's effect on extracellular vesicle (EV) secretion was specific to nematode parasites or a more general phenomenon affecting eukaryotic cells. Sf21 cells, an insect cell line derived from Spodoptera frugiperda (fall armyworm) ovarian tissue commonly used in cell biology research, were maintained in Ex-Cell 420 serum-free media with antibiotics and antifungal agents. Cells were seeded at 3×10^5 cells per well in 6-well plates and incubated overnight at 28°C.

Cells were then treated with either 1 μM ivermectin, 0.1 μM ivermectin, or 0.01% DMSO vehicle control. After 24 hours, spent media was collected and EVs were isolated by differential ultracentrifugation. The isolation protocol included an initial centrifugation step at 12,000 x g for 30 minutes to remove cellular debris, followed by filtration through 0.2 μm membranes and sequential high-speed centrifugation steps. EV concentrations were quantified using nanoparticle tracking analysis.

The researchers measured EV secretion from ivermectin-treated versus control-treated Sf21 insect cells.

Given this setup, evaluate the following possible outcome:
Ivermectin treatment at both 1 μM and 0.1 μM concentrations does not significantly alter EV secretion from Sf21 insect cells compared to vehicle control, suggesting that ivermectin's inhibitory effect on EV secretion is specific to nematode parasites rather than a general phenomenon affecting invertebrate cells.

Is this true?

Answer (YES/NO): YES